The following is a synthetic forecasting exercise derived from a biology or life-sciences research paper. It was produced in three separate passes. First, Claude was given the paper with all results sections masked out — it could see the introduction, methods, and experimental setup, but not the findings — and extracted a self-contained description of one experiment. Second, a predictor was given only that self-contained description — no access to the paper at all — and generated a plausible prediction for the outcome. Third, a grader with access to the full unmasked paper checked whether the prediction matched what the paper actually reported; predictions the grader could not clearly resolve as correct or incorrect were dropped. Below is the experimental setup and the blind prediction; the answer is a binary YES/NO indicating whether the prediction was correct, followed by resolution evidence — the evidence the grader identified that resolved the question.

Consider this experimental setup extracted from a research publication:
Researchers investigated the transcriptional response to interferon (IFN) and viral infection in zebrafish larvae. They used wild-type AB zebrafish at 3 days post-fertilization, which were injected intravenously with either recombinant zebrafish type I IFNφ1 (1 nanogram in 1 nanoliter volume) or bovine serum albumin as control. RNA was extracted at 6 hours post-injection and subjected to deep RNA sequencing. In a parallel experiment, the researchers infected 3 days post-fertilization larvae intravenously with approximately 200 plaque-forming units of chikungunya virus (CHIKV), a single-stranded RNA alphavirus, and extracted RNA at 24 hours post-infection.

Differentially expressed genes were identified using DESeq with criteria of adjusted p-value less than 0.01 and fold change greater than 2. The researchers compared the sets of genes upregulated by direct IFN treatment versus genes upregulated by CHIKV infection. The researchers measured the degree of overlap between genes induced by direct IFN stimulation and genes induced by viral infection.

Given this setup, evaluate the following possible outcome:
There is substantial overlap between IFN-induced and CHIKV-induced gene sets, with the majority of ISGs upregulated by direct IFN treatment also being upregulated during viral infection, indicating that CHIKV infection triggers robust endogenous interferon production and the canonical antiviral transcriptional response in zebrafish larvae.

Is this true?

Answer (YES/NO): NO